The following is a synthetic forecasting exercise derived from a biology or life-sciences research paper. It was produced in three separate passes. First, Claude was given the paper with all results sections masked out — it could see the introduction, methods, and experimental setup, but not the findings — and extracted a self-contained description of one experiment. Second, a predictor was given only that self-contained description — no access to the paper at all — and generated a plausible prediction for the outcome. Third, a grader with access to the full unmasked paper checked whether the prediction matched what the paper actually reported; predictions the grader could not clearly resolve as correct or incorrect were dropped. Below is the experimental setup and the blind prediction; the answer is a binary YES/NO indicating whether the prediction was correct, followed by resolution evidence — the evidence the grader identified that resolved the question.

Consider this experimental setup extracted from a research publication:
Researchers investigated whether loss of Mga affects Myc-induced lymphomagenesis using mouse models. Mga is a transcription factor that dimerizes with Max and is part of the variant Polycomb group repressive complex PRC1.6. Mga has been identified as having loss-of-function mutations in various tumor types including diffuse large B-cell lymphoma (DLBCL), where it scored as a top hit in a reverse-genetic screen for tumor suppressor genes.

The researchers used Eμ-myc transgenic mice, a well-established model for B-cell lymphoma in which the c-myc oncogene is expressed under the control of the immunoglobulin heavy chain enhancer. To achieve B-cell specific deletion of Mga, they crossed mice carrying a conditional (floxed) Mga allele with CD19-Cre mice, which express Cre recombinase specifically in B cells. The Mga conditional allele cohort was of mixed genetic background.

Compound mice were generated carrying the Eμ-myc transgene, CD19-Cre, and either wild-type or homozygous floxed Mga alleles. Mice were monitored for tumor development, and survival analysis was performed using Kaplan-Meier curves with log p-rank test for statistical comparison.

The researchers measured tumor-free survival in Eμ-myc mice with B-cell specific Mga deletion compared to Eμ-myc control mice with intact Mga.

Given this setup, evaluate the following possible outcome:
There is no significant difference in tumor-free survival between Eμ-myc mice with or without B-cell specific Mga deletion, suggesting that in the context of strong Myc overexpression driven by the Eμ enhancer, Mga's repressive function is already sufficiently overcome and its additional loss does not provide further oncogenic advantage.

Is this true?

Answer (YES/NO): YES